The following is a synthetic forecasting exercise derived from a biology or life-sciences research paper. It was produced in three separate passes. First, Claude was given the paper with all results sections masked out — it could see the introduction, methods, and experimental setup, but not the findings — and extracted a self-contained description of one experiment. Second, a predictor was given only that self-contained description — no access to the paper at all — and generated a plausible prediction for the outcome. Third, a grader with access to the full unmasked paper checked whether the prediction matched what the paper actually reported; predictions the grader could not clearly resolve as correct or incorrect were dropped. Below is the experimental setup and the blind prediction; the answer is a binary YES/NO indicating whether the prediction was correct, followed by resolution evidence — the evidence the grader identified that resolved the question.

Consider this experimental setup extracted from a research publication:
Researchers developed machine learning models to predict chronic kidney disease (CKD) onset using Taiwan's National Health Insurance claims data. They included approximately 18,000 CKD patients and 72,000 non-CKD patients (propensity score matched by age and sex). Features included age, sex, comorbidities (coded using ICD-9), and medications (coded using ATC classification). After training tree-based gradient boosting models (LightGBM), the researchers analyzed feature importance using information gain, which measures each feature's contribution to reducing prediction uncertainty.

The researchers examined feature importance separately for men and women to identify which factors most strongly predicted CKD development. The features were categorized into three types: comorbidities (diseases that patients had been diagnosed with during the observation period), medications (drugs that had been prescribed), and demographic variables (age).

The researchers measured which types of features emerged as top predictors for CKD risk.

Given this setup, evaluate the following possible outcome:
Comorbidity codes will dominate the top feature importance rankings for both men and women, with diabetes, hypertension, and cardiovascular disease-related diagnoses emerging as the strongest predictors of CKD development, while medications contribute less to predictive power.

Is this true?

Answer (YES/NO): NO